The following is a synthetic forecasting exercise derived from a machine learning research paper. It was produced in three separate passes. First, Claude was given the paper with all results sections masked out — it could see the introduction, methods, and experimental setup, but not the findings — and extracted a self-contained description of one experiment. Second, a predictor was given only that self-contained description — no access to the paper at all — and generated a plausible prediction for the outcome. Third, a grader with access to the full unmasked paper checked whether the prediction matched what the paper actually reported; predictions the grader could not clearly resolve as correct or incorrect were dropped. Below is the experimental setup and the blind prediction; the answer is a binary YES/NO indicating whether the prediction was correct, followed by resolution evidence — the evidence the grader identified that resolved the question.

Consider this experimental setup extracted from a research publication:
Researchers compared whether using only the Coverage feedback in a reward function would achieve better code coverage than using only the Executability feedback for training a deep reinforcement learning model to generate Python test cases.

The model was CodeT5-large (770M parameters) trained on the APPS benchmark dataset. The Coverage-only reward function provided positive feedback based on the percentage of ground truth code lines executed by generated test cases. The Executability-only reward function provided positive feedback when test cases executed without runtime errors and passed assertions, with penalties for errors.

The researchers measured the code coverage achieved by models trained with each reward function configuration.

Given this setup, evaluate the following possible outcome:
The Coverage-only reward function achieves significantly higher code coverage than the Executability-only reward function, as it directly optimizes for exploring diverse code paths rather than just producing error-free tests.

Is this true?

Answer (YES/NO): YES